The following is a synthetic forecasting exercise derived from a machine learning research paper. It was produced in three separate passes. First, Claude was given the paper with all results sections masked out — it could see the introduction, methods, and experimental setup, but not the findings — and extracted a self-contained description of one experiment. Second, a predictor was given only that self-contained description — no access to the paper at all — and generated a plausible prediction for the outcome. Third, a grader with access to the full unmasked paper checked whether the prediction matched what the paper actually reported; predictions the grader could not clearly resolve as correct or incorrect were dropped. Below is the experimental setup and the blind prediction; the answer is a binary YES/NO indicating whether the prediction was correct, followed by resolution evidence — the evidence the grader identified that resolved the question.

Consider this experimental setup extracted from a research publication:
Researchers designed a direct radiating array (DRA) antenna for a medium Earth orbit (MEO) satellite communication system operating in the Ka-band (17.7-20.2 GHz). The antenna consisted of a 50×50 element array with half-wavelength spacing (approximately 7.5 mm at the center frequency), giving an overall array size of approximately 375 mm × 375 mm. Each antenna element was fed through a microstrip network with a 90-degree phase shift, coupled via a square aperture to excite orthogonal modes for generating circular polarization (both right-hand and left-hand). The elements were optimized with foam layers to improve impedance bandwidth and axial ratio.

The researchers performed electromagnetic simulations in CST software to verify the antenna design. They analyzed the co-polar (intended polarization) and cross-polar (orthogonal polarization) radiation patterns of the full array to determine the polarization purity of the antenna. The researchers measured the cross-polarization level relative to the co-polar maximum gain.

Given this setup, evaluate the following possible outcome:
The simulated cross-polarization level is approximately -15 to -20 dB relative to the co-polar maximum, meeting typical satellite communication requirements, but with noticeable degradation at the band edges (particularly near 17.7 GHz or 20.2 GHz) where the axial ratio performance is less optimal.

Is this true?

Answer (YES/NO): NO